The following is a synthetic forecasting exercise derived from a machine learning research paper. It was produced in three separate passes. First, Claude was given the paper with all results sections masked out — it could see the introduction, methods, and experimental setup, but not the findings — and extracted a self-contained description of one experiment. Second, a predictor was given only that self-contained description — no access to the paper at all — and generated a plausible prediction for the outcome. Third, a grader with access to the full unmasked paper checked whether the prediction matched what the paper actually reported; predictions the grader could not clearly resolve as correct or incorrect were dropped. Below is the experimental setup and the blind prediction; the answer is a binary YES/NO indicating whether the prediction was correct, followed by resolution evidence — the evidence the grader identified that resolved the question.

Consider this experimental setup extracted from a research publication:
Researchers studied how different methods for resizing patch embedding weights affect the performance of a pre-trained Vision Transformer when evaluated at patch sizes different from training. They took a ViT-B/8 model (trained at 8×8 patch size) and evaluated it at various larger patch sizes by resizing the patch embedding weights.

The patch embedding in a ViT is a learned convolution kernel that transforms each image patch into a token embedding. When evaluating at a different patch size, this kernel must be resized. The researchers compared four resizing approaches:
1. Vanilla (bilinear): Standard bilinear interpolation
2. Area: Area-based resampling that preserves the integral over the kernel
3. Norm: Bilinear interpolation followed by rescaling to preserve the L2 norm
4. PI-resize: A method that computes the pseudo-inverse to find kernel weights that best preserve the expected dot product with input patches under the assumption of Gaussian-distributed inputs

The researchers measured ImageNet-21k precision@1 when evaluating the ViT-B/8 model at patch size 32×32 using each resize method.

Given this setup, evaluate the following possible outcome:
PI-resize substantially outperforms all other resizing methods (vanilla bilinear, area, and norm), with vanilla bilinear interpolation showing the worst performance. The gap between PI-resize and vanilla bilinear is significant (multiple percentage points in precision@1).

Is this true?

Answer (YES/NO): YES